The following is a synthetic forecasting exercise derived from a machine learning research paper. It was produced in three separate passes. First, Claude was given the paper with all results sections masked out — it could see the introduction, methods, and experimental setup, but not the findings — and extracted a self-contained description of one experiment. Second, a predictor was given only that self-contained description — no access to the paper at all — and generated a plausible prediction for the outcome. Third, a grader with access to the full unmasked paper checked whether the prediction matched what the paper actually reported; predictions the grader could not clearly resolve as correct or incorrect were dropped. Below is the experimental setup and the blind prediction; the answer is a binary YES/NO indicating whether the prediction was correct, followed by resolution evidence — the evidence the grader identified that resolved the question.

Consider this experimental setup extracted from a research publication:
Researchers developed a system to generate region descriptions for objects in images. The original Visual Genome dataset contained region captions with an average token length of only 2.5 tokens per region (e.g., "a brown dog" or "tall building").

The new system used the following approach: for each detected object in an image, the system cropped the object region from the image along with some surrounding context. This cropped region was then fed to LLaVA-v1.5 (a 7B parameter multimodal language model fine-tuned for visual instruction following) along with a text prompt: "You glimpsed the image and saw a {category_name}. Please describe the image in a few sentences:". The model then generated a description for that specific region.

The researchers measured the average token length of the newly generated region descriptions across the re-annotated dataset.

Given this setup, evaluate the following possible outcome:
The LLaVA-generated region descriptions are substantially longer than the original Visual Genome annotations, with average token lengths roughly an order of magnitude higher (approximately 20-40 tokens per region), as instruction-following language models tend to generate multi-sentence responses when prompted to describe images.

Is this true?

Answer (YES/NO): NO